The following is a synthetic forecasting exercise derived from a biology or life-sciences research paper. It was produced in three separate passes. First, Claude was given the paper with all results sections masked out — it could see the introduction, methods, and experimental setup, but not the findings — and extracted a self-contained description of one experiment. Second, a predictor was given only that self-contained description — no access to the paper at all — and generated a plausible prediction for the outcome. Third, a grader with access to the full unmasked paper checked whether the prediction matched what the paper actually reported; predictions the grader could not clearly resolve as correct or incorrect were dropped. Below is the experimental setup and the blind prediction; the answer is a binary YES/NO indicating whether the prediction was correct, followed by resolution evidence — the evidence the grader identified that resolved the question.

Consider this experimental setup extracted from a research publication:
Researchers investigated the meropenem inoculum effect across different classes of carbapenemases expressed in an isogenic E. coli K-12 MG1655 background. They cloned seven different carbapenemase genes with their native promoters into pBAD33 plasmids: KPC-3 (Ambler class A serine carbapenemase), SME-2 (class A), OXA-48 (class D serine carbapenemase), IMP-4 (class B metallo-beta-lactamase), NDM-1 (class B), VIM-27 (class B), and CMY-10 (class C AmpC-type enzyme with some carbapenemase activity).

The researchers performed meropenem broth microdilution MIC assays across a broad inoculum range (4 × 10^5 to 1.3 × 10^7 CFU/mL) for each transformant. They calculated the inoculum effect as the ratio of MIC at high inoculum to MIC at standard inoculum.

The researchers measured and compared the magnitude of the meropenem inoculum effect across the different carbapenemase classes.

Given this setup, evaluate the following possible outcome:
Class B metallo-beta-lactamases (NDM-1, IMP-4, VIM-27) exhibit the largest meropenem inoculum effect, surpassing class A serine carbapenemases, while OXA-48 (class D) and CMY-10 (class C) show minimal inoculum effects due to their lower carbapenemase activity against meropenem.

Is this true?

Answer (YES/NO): NO